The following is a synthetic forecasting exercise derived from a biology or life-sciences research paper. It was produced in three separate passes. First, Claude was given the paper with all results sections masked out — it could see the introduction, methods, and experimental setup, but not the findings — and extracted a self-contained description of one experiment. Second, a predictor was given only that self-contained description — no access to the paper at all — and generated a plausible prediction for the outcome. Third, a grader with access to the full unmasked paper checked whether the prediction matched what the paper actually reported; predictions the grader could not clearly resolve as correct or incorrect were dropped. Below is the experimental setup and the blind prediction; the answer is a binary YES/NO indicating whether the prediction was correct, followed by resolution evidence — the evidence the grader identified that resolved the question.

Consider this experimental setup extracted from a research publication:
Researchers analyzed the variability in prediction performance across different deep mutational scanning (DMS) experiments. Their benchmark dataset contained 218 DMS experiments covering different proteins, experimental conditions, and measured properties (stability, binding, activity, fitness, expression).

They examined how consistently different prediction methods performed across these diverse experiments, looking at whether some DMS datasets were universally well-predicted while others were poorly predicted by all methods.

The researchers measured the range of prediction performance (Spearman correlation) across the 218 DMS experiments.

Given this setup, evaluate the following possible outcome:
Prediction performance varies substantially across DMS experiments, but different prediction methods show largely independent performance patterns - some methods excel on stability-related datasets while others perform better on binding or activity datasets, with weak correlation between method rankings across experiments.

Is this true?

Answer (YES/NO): NO